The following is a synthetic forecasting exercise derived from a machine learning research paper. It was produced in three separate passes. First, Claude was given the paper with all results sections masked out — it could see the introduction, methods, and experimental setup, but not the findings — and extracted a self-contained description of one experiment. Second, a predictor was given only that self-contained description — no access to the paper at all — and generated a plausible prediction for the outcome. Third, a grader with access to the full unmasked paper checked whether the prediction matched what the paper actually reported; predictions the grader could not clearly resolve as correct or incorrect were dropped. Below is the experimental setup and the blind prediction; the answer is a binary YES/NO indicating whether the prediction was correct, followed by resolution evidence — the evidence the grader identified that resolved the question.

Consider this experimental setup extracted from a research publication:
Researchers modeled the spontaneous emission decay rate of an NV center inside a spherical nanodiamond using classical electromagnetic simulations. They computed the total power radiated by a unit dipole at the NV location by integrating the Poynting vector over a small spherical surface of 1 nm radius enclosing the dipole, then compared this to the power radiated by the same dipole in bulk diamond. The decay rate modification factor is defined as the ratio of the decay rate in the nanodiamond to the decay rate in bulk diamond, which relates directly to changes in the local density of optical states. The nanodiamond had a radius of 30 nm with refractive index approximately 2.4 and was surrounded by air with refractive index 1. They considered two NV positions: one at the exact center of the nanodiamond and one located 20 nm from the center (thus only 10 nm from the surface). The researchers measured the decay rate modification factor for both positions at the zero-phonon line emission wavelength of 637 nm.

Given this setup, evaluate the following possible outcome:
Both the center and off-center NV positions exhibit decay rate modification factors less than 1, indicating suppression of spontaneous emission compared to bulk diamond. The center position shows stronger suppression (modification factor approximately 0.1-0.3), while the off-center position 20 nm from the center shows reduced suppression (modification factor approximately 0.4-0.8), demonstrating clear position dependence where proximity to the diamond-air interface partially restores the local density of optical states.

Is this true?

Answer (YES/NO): NO